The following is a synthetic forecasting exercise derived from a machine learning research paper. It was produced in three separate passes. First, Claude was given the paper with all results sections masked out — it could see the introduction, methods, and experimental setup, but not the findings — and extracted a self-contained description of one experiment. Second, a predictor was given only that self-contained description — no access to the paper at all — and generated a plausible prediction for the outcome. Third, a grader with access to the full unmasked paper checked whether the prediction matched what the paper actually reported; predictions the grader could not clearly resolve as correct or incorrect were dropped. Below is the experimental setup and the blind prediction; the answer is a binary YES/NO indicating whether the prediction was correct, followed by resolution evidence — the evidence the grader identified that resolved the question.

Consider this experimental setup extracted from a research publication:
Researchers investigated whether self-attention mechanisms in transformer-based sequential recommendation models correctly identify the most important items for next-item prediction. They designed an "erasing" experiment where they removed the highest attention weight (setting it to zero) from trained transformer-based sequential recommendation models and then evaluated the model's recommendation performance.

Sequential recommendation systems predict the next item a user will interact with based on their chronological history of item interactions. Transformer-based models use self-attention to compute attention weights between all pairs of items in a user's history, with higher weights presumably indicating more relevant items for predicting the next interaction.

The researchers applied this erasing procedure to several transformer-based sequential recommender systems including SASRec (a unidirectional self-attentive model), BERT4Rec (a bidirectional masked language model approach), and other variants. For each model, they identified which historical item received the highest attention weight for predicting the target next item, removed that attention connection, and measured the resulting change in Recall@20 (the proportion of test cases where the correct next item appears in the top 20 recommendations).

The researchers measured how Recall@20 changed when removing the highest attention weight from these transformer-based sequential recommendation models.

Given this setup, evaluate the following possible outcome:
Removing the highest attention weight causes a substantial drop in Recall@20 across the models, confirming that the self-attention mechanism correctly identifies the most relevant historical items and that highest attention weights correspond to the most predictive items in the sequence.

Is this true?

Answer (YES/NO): NO